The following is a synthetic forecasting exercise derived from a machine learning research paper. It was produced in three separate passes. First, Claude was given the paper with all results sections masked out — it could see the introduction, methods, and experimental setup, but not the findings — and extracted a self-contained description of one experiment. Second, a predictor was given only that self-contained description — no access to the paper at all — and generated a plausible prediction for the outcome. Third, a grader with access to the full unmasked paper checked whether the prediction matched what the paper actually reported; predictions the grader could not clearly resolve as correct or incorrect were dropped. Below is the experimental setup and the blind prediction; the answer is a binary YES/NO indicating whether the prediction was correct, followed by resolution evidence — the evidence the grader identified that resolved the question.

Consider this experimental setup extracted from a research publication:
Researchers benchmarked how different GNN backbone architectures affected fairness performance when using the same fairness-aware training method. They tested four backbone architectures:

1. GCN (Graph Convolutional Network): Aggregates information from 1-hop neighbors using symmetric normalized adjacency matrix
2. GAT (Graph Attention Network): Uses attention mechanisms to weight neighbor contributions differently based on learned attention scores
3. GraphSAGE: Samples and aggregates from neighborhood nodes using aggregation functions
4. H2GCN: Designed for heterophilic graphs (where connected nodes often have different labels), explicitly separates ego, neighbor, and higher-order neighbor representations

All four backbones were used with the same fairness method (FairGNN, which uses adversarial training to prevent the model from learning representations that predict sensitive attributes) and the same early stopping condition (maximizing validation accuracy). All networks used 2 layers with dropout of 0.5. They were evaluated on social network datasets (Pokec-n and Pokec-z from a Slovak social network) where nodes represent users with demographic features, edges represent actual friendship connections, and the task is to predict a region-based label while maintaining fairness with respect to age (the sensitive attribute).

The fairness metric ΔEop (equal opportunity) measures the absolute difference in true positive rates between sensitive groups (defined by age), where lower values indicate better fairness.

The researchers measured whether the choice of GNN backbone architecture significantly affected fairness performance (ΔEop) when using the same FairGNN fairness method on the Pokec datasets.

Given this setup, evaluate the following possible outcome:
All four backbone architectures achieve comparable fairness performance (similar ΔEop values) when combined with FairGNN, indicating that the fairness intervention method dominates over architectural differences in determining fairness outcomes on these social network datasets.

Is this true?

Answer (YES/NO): NO